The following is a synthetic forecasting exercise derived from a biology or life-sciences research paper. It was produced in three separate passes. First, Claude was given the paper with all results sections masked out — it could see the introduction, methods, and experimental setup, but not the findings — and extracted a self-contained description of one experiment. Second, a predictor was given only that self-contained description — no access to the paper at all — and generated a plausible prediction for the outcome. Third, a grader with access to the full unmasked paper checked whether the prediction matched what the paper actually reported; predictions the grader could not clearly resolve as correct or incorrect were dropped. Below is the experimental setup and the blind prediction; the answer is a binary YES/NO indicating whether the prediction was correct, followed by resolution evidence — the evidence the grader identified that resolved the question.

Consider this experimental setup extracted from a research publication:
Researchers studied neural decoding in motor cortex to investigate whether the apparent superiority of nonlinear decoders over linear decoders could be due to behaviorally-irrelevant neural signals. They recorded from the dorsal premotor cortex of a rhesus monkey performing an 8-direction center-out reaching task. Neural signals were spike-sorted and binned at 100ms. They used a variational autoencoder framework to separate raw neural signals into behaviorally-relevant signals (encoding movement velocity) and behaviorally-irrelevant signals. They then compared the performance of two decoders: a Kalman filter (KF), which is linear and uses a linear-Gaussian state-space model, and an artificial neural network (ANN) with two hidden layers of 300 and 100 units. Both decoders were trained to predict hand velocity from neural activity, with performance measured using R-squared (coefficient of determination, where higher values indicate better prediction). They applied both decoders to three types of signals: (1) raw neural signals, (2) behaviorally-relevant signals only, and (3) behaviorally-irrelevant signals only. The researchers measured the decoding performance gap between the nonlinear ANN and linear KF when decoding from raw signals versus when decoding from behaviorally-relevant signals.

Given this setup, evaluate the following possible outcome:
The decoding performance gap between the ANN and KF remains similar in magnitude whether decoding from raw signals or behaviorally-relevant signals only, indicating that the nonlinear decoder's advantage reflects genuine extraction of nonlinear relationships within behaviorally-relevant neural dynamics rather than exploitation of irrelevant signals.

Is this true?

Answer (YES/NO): NO